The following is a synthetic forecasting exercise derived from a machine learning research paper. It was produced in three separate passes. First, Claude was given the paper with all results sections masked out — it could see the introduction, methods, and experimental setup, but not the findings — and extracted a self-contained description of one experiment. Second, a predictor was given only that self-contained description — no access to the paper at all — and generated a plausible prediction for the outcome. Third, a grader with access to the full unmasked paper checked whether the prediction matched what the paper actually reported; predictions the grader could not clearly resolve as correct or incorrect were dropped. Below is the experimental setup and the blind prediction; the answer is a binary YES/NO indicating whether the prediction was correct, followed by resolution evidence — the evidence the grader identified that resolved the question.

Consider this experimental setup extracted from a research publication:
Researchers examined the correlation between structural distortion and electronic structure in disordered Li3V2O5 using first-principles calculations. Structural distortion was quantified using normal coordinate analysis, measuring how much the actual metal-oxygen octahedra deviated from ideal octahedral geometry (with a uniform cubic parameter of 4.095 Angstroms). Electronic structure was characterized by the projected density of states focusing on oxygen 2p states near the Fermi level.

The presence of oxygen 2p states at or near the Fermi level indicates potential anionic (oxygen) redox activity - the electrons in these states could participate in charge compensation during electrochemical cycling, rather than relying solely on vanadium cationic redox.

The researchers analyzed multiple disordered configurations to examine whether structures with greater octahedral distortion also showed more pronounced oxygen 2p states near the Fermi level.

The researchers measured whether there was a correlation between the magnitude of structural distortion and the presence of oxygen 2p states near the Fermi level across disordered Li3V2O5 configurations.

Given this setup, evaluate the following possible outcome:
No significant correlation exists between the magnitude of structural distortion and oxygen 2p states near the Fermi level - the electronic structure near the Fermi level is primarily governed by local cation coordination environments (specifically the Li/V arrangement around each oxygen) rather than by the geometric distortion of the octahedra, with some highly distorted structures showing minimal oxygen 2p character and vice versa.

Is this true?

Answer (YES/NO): NO